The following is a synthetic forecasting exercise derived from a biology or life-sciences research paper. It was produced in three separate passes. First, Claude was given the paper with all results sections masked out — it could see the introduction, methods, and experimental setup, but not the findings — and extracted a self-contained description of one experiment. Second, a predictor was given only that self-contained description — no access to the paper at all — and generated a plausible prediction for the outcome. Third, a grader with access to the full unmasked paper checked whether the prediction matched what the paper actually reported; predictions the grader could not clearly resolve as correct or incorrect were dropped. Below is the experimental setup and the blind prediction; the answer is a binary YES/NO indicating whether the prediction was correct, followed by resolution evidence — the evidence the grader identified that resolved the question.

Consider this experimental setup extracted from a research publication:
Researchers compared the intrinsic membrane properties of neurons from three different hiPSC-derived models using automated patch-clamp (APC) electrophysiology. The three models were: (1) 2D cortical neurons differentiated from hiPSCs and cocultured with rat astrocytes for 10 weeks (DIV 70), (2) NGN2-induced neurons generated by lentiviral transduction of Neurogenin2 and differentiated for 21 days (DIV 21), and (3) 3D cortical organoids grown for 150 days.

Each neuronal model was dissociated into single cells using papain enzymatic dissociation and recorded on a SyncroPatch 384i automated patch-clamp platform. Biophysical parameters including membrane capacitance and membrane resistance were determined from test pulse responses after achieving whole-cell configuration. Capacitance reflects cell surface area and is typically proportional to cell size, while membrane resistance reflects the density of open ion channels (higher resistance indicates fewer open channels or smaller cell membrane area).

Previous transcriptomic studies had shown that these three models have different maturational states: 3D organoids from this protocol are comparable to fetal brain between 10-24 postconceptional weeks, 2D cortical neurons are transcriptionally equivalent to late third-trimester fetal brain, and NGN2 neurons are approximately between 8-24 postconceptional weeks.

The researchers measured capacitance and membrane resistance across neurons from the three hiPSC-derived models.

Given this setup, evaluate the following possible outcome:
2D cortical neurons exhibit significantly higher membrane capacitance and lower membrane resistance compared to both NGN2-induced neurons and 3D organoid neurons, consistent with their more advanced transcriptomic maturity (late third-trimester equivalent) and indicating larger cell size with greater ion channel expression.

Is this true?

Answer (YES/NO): NO